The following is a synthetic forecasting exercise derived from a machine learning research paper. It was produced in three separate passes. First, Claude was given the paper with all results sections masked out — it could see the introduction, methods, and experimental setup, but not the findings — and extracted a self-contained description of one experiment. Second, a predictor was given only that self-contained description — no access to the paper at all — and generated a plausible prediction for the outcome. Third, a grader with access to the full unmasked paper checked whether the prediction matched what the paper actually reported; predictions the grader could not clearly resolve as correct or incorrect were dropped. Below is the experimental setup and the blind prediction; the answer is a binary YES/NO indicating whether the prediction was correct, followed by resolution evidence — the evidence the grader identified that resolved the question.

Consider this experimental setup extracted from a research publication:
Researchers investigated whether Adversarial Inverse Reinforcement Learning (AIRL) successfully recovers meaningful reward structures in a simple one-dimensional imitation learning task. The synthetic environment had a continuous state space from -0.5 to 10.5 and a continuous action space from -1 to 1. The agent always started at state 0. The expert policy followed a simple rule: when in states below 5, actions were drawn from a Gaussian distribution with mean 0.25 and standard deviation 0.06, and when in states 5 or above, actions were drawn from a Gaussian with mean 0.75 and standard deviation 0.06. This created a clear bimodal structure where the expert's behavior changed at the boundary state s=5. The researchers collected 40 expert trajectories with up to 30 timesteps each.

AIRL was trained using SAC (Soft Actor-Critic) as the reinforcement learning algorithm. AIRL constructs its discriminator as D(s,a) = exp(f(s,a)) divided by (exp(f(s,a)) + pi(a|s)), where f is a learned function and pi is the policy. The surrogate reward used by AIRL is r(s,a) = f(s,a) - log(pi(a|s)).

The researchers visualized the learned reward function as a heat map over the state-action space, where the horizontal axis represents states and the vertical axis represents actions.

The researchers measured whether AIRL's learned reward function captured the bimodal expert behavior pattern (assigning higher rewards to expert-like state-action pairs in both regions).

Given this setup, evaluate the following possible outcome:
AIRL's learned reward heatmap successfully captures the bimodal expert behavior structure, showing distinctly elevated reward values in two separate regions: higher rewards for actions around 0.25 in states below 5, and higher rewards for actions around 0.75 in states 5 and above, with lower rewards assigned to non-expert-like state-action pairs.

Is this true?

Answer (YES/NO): NO